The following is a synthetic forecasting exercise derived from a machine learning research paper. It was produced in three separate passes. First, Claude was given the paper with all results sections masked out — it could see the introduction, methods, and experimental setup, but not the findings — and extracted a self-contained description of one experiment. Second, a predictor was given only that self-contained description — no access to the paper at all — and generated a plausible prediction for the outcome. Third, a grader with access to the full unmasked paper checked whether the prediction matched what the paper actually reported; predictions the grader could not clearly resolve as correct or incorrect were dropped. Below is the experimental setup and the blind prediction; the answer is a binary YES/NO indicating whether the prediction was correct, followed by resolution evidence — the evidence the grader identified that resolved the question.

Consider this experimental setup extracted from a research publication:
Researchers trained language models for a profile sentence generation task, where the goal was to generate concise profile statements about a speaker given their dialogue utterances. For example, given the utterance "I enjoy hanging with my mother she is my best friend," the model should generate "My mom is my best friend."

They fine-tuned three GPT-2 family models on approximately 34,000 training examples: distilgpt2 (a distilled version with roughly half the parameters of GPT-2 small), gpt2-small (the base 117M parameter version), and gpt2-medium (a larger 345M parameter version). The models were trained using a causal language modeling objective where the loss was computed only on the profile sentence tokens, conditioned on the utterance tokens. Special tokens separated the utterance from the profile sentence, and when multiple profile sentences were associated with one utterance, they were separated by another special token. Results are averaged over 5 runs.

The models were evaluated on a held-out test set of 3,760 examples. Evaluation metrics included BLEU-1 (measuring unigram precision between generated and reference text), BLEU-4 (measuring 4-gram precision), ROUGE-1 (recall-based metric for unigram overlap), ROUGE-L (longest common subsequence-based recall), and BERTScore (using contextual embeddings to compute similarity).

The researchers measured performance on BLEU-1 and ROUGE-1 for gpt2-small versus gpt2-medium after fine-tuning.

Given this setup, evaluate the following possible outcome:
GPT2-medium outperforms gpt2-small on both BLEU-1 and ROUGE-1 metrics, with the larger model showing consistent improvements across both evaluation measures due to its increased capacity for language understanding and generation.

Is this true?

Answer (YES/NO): NO